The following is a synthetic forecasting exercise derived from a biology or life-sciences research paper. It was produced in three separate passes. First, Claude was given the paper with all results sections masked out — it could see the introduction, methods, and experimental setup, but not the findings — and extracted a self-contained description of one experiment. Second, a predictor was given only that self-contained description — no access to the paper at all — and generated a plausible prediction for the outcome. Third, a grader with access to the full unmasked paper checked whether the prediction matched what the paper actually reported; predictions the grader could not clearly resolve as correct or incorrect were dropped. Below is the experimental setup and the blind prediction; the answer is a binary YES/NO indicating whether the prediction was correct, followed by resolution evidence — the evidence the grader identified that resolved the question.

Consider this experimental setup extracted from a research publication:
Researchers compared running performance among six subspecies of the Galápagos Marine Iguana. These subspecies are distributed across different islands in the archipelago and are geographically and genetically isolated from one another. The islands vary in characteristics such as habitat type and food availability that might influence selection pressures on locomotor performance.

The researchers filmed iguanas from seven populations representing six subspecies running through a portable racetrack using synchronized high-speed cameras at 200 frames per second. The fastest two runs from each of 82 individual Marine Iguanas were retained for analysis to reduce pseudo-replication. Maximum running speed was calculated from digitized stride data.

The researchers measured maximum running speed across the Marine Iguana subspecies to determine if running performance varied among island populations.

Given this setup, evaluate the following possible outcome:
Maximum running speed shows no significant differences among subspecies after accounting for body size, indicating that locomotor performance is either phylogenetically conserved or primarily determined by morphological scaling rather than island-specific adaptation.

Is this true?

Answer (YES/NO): NO